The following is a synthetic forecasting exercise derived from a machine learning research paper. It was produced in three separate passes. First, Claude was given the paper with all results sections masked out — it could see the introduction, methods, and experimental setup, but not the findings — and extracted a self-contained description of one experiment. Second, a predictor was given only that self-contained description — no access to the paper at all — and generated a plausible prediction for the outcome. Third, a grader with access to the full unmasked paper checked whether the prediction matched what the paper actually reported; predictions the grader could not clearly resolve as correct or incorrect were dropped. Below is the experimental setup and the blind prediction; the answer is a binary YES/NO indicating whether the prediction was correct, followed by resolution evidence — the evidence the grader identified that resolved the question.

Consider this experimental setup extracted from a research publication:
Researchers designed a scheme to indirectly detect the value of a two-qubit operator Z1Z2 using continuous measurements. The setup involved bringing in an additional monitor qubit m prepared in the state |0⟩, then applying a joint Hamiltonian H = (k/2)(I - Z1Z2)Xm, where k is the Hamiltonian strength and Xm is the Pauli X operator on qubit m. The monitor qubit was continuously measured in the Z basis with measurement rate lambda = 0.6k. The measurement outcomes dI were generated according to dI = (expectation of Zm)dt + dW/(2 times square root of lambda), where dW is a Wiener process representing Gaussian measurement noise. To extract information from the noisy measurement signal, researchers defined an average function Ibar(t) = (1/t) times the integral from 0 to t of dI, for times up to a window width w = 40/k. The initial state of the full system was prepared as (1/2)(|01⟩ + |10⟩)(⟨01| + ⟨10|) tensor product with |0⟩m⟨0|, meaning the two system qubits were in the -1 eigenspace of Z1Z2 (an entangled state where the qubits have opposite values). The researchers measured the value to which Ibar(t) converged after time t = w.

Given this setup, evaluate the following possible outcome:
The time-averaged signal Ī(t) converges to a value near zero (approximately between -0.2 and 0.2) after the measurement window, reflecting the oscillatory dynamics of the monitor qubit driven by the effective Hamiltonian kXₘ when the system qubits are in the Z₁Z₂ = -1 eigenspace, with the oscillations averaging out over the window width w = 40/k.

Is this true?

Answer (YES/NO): YES